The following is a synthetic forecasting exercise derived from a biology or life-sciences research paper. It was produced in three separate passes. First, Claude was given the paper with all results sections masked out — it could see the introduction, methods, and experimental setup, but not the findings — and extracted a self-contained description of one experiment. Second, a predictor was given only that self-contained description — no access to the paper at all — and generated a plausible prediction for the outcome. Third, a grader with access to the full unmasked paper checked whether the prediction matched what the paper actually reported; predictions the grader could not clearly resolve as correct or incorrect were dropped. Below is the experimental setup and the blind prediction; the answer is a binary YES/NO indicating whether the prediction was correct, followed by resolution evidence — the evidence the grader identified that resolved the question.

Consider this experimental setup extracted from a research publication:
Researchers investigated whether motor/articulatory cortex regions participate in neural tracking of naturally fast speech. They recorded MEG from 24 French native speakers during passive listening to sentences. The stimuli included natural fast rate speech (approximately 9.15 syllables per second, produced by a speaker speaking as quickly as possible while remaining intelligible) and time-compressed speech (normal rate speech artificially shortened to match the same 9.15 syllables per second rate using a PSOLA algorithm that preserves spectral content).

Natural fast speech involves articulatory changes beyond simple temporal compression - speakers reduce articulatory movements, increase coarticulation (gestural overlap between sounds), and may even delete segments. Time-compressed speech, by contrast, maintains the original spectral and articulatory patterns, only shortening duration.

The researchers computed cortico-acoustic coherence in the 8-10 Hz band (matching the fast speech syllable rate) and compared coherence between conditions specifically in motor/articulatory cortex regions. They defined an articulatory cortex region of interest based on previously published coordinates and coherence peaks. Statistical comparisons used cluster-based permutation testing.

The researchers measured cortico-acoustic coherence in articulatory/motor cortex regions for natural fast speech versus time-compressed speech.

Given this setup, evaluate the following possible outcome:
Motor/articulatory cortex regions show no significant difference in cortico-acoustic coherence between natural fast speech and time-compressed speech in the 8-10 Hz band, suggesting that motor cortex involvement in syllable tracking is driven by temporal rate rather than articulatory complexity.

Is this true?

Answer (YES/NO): NO